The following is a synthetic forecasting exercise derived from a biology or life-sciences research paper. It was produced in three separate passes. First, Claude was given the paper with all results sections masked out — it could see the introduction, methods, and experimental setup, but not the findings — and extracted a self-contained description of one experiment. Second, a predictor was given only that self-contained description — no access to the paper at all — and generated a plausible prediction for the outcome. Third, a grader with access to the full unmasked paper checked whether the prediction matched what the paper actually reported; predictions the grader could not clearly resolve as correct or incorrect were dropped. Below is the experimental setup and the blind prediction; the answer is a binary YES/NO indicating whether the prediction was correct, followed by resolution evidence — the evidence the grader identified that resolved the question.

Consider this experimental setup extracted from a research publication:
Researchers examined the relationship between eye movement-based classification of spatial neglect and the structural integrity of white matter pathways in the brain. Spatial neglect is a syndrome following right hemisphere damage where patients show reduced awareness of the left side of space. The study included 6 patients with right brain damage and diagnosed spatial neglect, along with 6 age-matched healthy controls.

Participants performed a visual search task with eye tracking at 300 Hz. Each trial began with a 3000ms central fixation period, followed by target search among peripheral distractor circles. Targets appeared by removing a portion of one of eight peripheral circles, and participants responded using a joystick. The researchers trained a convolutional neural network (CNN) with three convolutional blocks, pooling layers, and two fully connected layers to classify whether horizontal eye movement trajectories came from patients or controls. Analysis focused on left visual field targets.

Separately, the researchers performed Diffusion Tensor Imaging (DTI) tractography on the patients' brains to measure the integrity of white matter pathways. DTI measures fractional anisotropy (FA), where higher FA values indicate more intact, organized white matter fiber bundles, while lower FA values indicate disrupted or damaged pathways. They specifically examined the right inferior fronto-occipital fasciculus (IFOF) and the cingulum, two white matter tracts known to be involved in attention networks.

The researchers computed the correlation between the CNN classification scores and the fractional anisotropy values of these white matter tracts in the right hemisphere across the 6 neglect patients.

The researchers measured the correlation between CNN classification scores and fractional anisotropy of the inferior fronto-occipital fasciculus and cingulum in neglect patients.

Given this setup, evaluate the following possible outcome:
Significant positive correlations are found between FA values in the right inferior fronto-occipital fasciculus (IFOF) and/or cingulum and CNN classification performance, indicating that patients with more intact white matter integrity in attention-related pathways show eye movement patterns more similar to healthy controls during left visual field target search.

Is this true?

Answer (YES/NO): NO